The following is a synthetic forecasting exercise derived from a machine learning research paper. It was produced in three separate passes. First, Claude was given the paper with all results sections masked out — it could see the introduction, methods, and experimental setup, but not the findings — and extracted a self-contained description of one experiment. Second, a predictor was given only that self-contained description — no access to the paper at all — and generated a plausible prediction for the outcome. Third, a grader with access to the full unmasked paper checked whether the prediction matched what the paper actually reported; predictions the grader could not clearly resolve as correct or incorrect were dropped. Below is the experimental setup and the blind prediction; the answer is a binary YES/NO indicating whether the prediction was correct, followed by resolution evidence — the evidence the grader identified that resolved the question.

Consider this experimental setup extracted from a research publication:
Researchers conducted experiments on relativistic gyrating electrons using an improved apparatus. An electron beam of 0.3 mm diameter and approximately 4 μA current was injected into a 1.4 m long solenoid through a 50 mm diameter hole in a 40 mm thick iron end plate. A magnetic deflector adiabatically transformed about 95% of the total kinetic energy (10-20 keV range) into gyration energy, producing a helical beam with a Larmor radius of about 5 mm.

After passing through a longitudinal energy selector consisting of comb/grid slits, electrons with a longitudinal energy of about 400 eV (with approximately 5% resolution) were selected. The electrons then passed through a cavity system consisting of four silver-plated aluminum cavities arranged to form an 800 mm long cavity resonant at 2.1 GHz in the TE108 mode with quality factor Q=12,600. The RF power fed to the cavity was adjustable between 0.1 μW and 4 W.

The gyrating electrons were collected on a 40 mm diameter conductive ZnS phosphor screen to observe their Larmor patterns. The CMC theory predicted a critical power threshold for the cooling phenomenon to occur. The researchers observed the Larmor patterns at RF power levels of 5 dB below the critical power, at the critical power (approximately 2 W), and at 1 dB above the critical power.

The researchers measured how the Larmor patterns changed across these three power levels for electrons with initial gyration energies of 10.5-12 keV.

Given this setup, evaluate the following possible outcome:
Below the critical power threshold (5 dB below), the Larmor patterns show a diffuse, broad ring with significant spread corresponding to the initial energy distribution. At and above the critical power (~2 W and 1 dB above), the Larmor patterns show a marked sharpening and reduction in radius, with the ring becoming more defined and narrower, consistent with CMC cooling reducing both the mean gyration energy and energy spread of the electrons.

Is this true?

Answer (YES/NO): NO